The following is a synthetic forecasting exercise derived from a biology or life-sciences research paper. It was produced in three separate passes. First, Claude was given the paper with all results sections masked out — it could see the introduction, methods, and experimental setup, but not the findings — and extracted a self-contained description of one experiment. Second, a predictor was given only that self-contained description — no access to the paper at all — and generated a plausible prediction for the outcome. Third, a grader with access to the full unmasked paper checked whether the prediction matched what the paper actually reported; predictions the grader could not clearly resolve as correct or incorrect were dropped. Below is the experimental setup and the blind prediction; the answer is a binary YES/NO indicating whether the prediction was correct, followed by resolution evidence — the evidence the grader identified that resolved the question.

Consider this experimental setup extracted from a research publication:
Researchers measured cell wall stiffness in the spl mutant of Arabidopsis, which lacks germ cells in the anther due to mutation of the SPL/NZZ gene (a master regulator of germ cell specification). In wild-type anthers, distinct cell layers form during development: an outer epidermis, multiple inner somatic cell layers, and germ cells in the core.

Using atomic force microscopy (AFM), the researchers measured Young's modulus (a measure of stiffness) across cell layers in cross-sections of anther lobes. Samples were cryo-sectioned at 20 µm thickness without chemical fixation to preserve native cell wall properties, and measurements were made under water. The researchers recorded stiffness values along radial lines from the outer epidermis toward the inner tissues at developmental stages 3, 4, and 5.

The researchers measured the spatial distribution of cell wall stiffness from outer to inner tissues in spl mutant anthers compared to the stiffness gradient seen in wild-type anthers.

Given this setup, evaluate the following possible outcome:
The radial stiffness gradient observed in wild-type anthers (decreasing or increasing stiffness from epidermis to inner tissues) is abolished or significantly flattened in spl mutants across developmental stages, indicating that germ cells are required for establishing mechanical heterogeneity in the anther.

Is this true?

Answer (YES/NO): YES